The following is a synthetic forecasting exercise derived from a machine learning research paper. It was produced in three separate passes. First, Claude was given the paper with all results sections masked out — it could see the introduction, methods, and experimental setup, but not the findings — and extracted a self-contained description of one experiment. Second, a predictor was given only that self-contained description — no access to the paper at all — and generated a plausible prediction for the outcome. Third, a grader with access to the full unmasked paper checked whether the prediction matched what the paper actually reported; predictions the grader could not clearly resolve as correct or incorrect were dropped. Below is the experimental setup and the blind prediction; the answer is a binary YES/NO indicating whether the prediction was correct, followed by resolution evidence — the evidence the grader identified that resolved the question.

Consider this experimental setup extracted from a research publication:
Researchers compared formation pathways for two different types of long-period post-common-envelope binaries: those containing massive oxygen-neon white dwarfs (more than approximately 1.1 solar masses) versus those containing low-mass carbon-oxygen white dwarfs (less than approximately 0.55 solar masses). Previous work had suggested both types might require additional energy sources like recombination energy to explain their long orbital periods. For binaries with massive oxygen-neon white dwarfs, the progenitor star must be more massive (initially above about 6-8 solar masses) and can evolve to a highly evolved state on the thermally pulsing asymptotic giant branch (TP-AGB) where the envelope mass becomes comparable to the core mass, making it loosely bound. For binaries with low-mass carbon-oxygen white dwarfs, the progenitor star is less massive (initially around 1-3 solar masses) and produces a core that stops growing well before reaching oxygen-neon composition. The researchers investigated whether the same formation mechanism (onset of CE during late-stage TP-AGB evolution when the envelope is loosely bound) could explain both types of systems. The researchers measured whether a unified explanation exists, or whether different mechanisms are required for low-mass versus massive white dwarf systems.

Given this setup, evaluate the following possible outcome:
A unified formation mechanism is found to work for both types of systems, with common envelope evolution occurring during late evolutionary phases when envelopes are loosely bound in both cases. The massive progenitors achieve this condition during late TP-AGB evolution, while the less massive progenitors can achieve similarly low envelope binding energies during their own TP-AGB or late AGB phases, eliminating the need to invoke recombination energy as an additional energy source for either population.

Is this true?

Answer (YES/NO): NO